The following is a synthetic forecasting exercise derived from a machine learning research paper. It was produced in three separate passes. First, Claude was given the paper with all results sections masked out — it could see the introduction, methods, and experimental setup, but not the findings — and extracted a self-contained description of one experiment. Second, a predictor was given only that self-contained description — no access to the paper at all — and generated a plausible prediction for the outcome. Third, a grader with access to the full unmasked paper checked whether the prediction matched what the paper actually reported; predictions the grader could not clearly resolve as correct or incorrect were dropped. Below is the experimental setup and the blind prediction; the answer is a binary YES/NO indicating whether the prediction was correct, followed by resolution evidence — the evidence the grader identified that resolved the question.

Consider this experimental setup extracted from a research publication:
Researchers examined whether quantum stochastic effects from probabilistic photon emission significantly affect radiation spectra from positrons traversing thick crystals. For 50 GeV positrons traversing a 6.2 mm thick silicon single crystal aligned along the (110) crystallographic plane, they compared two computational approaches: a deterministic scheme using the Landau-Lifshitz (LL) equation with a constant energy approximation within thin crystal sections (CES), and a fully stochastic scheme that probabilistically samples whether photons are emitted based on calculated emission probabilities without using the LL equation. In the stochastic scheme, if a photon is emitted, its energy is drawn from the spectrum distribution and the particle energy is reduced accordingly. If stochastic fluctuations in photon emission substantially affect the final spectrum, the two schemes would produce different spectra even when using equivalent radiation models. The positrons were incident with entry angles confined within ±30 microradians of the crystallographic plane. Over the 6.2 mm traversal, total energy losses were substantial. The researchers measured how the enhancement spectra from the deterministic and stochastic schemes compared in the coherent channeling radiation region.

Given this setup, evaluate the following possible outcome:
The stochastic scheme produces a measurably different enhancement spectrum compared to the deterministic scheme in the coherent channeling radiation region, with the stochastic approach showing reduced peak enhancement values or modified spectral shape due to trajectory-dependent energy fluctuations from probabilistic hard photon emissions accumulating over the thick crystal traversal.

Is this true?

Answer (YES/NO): NO